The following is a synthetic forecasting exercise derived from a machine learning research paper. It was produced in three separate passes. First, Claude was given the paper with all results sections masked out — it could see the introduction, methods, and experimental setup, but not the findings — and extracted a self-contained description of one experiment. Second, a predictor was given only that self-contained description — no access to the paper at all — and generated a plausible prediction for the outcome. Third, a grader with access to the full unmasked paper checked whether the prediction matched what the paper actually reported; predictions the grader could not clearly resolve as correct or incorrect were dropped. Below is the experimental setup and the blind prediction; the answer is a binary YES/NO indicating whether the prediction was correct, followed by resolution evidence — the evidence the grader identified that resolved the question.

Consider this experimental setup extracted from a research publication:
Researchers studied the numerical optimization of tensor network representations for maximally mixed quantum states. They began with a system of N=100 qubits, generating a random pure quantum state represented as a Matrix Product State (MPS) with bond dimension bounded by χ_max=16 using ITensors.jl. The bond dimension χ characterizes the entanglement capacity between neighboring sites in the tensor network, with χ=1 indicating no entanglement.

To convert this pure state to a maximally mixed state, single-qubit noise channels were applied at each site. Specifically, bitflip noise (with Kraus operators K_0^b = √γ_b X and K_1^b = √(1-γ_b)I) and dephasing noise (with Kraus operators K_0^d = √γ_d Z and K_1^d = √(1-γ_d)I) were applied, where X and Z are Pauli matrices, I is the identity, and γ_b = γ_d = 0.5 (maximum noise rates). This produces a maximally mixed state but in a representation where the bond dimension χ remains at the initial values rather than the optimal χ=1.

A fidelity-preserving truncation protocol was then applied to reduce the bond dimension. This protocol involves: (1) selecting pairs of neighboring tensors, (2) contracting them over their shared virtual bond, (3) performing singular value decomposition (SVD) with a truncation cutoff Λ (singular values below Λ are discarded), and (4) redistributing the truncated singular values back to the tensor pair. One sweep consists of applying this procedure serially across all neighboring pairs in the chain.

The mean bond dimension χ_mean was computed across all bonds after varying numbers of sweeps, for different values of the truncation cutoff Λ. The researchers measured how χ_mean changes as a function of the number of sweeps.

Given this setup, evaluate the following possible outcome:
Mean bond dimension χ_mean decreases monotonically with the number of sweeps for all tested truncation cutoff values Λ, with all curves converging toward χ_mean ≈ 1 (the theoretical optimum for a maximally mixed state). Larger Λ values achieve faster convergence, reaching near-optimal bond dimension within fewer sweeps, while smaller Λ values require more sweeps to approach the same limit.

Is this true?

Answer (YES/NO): NO